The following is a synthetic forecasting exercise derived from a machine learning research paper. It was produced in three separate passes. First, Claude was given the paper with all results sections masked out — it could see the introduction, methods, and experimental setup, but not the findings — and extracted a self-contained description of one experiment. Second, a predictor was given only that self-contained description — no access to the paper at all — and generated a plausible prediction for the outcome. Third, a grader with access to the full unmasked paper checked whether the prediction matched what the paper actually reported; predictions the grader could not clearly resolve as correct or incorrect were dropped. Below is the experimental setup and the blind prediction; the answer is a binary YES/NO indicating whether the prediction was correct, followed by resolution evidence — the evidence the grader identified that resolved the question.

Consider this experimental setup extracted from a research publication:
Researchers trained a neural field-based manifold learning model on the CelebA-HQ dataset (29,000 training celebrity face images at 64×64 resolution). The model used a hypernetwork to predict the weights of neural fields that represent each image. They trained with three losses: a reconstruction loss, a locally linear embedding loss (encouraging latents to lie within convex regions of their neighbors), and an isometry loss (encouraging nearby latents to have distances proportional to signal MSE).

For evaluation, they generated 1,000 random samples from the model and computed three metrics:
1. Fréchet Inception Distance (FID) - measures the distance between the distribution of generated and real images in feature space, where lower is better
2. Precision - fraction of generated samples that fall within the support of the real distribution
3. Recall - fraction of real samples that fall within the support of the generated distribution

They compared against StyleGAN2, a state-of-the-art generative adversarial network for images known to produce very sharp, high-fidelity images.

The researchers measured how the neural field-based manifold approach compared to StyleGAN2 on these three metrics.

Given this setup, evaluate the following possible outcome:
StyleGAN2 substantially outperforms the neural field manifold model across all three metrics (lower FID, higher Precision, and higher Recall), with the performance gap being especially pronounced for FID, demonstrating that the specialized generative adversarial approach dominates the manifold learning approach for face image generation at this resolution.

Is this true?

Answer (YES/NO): NO